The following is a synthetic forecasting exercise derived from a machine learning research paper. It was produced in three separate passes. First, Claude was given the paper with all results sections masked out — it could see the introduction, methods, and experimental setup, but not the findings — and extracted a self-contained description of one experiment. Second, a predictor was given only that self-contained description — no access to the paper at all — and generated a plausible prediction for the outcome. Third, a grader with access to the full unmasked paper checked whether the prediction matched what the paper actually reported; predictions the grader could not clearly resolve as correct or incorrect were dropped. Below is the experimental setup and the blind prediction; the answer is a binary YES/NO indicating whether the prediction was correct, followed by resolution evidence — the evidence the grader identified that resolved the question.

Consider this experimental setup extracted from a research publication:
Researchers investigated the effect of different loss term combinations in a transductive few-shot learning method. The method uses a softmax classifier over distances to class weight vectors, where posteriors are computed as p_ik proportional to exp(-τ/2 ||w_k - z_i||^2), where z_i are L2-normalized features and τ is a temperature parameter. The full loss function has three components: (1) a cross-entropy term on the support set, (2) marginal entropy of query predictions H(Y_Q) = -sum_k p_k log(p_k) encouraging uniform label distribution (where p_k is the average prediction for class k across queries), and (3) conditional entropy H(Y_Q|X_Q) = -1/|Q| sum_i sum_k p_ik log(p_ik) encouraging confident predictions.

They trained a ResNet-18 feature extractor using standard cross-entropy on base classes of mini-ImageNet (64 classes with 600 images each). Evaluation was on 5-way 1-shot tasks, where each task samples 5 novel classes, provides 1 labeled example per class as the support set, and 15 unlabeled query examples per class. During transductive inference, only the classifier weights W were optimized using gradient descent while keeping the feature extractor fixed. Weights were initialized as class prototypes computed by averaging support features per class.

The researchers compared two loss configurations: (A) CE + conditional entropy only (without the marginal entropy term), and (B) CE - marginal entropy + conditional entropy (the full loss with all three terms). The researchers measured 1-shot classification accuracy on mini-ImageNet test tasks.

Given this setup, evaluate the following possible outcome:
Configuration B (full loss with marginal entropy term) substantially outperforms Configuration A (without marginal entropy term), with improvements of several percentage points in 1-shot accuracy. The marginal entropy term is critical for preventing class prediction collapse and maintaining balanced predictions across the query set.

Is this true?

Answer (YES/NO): YES